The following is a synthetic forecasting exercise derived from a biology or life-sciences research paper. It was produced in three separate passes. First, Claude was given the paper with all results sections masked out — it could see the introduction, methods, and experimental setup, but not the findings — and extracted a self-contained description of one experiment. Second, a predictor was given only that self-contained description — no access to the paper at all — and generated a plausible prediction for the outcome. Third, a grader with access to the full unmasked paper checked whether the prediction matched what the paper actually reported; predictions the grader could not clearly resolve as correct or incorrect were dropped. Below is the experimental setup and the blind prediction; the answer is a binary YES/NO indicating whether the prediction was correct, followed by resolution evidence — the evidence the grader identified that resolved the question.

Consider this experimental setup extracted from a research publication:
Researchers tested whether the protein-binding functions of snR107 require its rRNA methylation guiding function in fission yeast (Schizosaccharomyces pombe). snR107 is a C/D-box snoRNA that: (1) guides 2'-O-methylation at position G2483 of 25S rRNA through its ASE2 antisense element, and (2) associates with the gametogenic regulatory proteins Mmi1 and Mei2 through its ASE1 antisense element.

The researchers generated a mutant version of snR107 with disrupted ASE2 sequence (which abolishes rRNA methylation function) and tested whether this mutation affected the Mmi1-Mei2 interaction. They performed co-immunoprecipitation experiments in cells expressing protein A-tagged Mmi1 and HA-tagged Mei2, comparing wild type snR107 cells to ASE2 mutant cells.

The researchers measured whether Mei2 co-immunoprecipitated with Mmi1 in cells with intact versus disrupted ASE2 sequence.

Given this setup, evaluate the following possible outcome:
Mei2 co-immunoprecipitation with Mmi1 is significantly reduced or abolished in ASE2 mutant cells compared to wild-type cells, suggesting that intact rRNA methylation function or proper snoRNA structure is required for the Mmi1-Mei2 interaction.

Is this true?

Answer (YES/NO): NO